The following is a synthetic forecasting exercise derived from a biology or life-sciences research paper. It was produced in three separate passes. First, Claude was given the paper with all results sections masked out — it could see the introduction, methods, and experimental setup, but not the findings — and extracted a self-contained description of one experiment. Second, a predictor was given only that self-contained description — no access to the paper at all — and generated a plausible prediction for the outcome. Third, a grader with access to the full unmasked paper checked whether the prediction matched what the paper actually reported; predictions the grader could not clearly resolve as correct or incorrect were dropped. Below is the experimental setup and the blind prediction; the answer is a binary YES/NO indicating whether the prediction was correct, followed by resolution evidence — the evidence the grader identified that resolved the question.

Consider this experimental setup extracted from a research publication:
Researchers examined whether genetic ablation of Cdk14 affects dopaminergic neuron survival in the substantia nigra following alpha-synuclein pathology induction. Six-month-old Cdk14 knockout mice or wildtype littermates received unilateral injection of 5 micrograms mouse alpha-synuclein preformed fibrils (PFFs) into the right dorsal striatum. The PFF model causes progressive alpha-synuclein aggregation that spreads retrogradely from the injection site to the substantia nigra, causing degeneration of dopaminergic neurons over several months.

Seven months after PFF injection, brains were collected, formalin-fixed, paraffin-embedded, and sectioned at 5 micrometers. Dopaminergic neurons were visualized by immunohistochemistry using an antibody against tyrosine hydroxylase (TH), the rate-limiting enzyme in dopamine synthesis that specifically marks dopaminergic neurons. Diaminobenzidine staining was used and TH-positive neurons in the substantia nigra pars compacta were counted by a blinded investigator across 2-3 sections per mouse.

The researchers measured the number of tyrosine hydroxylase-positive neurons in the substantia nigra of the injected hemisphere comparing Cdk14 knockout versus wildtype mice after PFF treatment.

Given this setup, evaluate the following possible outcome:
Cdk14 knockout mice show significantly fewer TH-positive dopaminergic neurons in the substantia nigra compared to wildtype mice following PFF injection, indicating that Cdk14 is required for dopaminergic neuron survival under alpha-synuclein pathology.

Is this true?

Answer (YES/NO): NO